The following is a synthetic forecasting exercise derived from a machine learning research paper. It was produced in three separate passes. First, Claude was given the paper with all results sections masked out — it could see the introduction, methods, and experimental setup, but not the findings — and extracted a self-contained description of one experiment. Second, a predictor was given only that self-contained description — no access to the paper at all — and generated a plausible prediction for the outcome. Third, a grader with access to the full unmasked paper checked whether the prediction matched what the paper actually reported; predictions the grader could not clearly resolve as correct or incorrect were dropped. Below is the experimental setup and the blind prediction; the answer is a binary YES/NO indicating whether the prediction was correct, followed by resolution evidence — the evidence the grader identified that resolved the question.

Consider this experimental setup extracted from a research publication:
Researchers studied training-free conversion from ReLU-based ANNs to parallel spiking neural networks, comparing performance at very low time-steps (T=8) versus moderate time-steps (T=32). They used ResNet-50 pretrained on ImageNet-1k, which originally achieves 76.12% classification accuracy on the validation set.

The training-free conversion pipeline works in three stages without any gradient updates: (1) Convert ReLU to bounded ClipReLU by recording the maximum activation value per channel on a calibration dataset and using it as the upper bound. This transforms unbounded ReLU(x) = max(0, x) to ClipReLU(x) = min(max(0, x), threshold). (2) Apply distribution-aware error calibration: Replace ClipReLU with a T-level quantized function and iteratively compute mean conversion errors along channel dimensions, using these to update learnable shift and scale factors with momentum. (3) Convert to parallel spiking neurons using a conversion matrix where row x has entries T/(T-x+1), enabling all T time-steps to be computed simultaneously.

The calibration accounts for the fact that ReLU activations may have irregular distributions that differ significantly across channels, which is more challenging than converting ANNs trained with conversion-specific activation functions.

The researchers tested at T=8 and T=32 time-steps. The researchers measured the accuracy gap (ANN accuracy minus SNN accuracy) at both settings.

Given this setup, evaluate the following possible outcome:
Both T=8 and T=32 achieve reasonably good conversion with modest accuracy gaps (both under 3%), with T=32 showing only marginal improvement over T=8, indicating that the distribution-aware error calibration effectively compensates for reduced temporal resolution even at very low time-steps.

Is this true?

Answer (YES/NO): NO